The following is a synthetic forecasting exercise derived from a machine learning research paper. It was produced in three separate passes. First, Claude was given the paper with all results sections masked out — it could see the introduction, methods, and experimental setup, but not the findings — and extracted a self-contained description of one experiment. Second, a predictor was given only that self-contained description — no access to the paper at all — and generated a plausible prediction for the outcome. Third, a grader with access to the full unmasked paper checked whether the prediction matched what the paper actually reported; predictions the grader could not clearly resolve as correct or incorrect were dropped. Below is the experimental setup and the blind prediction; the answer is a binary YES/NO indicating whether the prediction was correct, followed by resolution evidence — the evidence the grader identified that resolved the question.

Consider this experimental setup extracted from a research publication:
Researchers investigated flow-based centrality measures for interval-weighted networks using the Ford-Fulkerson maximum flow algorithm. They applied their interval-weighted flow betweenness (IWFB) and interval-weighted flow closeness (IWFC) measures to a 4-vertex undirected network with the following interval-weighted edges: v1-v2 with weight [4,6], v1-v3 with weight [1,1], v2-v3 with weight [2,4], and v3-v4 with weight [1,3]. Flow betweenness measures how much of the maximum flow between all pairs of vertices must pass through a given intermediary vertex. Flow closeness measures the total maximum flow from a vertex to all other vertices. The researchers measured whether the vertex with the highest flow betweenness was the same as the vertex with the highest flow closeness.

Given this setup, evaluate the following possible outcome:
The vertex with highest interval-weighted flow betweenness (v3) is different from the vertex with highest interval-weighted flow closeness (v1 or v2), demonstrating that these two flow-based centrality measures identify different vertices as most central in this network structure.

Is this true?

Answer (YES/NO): YES